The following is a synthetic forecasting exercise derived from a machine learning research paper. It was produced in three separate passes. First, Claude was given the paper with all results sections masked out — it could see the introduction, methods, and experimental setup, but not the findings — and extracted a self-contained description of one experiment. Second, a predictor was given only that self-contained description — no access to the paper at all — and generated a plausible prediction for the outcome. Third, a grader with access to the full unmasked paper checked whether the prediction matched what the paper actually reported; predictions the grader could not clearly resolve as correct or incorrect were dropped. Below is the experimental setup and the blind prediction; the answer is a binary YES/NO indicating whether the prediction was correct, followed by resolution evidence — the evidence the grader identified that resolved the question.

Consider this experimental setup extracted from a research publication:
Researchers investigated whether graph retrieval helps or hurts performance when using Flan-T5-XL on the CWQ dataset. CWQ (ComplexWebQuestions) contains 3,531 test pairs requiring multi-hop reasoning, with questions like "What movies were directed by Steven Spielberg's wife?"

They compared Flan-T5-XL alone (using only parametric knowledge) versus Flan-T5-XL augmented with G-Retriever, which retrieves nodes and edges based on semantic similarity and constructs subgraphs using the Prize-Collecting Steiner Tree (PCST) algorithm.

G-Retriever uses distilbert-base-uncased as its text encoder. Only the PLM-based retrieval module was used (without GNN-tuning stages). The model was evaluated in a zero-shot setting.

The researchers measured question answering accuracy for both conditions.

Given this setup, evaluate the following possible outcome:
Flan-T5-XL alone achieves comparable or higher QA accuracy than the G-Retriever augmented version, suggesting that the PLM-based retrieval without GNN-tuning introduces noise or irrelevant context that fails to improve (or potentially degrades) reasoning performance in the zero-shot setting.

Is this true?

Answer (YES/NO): NO